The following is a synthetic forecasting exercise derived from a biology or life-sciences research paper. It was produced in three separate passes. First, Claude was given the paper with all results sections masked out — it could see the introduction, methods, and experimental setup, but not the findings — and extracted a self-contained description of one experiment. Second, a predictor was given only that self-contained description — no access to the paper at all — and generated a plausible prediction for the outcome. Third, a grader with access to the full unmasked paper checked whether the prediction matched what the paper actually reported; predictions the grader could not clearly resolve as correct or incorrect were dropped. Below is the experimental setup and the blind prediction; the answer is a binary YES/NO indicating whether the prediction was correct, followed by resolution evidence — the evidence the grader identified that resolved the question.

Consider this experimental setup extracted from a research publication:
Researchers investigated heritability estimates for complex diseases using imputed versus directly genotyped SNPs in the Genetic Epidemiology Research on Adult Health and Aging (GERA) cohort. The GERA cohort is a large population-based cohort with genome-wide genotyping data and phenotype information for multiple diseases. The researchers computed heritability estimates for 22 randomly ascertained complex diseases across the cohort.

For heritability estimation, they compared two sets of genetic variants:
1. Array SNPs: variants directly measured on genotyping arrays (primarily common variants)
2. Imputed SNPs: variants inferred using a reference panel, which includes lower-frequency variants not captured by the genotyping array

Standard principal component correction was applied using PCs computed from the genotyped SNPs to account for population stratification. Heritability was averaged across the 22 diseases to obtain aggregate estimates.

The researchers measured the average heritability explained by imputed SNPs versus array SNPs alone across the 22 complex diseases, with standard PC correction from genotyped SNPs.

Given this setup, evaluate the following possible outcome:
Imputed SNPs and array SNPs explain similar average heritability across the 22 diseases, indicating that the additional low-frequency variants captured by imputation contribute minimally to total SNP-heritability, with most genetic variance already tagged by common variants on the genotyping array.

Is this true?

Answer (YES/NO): NO